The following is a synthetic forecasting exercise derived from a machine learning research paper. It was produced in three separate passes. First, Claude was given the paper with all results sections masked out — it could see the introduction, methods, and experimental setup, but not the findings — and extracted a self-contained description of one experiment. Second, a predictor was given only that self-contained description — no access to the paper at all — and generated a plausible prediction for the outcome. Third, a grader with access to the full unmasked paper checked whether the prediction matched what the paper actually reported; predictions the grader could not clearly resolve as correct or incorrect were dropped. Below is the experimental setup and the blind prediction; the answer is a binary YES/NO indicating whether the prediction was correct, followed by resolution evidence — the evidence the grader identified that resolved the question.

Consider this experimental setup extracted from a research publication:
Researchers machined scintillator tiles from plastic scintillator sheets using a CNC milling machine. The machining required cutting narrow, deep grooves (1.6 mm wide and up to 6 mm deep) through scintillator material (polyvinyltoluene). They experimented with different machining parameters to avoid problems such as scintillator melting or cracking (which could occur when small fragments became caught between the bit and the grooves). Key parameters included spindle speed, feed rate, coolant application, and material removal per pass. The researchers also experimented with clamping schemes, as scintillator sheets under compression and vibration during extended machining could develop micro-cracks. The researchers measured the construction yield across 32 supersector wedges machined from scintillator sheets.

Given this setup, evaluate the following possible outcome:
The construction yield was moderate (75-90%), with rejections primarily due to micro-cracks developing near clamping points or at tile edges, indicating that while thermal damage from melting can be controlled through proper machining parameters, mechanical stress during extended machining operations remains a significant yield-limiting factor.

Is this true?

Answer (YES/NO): NO